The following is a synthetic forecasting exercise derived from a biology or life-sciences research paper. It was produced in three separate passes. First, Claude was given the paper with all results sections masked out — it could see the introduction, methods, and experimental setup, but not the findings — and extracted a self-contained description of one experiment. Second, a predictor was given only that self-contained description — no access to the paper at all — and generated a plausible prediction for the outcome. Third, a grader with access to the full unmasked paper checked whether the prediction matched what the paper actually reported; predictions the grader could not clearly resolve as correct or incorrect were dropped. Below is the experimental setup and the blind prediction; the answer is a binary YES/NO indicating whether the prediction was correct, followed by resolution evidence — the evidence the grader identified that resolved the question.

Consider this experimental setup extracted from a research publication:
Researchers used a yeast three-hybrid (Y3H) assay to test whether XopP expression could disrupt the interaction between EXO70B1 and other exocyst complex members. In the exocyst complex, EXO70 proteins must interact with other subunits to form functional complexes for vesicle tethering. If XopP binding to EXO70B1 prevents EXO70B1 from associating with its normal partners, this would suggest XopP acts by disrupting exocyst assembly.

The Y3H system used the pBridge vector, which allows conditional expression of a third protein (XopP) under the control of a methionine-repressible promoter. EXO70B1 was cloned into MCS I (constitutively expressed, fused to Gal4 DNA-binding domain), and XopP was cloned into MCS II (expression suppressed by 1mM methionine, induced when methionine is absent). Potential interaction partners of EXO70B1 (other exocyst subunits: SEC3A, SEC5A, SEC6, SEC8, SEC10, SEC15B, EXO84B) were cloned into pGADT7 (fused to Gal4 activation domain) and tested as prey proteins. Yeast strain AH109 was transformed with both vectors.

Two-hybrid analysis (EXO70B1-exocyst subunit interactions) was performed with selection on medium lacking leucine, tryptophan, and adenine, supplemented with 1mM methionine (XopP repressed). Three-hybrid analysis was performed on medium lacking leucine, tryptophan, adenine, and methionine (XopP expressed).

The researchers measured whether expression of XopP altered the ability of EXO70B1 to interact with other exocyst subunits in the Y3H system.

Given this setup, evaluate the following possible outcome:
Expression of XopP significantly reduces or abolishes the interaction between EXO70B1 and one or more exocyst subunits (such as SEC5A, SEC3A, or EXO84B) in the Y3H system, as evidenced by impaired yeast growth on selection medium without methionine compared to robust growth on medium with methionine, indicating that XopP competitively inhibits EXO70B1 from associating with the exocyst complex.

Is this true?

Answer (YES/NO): YES